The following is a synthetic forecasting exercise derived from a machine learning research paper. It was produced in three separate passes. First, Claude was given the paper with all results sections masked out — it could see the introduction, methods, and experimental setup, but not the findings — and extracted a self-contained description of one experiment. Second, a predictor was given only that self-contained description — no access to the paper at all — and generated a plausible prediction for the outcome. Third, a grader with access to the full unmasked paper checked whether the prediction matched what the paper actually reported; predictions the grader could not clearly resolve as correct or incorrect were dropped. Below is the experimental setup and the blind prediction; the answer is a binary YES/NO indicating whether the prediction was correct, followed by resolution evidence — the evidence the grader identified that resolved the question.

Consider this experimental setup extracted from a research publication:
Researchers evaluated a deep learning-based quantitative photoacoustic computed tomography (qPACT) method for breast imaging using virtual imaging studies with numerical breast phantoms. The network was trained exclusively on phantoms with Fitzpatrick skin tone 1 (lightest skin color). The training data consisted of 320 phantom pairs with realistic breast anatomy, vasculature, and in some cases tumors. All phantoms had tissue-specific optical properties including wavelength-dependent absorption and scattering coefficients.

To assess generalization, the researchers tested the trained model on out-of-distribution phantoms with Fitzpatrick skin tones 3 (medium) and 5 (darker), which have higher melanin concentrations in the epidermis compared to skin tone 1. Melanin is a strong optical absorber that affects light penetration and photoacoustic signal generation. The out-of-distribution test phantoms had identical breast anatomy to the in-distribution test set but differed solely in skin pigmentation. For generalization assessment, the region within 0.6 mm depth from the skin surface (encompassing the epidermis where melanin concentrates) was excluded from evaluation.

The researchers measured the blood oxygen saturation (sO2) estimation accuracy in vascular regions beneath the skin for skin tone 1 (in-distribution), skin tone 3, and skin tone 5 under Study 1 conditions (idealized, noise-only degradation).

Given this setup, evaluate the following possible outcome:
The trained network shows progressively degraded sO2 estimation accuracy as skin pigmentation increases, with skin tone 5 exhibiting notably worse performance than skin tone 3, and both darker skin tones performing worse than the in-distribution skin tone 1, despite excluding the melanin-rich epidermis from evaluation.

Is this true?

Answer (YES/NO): NO